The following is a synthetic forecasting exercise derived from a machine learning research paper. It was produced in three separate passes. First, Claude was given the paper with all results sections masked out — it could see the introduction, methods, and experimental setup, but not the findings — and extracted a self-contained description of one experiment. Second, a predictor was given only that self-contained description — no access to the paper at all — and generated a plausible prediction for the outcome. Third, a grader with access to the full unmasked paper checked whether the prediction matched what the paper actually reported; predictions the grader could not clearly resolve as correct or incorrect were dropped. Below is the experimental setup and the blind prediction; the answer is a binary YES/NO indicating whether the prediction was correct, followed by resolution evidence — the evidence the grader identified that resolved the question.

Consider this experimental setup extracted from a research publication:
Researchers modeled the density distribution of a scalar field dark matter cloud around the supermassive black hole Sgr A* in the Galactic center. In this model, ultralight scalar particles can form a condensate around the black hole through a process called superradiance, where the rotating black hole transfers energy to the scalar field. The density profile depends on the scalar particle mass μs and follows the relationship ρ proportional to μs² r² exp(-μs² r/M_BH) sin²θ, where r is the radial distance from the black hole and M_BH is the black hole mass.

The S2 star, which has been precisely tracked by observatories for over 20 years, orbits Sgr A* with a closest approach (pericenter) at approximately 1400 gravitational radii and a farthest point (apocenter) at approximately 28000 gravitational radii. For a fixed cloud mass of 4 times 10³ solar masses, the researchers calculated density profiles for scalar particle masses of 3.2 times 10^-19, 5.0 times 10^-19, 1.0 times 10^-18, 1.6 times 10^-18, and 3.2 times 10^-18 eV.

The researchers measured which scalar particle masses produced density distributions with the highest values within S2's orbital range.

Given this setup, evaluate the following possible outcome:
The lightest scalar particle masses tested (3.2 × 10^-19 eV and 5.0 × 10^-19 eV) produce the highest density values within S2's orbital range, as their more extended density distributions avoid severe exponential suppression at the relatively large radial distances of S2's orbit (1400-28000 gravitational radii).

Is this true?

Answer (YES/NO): NO